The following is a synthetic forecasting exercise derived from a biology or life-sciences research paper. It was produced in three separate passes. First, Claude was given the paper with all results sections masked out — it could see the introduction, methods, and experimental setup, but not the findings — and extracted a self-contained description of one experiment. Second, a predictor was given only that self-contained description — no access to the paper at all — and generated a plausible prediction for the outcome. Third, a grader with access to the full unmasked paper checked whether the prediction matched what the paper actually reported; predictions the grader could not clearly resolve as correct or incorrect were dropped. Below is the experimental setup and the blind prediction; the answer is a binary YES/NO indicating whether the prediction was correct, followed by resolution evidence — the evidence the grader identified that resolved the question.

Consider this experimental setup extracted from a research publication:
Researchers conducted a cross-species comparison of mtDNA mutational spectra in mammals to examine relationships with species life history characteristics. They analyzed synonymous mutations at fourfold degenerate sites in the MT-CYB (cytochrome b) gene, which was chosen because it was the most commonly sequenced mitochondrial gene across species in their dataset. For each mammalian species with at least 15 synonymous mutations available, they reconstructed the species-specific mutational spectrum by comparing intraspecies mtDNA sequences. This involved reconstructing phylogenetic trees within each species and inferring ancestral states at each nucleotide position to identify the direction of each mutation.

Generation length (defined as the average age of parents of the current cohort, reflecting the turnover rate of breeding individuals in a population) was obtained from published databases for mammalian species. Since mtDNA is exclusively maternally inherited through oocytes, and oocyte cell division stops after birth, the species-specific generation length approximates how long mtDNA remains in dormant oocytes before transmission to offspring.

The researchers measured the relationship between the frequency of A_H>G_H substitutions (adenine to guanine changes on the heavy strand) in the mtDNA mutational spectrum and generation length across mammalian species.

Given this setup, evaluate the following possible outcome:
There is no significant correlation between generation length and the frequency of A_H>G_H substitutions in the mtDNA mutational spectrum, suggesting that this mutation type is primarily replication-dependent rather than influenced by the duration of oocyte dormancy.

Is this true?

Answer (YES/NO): NO